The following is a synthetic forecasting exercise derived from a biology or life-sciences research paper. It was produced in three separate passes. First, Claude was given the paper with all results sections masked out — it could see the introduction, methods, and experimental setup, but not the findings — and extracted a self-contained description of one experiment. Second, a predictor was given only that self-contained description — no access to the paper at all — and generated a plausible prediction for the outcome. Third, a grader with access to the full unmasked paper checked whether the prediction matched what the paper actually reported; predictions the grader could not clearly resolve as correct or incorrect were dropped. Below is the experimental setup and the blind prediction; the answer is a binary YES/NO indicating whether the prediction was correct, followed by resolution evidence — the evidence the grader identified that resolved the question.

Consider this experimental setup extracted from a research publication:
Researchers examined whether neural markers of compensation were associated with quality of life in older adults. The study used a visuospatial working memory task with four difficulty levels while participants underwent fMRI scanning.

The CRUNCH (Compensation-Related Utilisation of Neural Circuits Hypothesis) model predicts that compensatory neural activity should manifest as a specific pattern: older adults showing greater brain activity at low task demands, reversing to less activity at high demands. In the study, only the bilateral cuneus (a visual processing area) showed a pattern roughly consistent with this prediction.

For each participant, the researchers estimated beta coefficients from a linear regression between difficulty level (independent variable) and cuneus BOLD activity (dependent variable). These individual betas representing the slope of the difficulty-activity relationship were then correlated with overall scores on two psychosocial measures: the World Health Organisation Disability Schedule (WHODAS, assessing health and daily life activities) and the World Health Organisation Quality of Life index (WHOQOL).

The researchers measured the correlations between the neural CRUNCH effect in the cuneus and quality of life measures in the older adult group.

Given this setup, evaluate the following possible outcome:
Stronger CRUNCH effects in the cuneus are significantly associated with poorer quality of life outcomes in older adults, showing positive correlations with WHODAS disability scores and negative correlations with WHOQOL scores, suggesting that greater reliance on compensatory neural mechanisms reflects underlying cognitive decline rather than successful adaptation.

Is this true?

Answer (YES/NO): NO